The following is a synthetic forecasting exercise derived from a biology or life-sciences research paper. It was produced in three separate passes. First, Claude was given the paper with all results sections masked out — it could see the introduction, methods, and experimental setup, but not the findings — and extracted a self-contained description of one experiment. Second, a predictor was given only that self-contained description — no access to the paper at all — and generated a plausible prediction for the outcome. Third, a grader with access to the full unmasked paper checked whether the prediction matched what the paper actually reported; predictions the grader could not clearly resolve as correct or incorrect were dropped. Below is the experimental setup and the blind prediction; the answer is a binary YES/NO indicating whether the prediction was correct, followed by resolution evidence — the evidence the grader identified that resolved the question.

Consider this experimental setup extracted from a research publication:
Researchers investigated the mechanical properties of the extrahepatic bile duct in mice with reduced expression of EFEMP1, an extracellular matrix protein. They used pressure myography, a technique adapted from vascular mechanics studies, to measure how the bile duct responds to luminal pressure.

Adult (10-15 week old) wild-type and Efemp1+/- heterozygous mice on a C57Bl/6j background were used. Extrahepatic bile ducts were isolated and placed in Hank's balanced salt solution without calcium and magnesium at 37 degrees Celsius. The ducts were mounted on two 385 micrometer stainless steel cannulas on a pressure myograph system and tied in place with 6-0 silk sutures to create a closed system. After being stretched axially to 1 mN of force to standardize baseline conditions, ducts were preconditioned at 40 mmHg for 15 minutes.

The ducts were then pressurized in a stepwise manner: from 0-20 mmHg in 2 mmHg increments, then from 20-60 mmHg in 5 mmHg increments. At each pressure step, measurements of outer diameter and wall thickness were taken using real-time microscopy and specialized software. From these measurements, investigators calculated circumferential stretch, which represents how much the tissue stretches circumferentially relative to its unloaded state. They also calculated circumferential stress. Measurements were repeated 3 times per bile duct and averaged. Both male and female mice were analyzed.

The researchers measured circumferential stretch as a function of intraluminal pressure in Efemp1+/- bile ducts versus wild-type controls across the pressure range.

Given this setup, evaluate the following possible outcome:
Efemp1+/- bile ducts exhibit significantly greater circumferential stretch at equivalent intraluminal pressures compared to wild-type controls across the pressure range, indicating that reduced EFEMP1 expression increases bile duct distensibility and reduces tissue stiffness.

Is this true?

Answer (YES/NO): NO